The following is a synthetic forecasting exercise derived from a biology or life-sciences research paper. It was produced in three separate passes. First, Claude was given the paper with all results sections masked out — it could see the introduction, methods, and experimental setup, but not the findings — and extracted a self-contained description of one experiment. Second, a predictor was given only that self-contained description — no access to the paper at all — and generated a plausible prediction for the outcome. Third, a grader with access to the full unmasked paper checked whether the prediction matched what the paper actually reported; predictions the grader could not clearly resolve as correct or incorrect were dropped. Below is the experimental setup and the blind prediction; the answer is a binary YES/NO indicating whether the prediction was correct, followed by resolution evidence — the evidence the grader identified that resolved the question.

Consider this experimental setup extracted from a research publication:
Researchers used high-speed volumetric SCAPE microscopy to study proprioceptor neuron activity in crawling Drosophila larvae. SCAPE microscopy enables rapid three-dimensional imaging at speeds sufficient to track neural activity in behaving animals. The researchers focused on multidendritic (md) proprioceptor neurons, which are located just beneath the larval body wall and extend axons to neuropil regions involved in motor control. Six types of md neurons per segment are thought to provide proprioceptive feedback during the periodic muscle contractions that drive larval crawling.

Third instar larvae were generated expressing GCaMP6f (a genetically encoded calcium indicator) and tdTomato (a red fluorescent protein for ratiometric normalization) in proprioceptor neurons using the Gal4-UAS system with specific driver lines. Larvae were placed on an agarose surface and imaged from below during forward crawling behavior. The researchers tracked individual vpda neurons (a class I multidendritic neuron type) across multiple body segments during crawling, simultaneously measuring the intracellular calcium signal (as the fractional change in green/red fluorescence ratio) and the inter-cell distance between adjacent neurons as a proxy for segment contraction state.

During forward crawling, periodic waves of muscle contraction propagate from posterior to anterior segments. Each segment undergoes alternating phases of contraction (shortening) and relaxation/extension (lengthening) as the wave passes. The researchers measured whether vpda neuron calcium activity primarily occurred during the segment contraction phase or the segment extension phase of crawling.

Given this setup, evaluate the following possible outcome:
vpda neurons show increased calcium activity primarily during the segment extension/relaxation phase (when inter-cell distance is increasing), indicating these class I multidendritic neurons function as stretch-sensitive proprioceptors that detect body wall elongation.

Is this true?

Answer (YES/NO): NO